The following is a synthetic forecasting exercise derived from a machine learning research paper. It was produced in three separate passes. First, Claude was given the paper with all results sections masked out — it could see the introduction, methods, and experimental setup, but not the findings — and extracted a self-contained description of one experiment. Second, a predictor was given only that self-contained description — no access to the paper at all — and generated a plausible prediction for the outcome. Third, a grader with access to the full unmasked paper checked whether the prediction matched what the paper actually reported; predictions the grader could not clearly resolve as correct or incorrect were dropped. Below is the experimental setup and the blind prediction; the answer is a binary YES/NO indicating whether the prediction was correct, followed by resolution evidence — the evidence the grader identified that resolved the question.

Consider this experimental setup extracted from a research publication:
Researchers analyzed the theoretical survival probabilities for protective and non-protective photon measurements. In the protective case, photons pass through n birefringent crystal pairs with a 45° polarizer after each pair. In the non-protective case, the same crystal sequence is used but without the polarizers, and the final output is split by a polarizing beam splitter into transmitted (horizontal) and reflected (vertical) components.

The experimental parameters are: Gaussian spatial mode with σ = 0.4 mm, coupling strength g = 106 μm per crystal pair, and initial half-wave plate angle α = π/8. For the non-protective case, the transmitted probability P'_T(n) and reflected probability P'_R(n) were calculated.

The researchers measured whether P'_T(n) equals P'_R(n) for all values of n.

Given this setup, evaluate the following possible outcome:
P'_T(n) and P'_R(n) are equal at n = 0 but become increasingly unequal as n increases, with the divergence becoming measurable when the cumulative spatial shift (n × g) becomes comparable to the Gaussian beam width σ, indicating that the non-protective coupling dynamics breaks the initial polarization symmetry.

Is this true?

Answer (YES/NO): NO